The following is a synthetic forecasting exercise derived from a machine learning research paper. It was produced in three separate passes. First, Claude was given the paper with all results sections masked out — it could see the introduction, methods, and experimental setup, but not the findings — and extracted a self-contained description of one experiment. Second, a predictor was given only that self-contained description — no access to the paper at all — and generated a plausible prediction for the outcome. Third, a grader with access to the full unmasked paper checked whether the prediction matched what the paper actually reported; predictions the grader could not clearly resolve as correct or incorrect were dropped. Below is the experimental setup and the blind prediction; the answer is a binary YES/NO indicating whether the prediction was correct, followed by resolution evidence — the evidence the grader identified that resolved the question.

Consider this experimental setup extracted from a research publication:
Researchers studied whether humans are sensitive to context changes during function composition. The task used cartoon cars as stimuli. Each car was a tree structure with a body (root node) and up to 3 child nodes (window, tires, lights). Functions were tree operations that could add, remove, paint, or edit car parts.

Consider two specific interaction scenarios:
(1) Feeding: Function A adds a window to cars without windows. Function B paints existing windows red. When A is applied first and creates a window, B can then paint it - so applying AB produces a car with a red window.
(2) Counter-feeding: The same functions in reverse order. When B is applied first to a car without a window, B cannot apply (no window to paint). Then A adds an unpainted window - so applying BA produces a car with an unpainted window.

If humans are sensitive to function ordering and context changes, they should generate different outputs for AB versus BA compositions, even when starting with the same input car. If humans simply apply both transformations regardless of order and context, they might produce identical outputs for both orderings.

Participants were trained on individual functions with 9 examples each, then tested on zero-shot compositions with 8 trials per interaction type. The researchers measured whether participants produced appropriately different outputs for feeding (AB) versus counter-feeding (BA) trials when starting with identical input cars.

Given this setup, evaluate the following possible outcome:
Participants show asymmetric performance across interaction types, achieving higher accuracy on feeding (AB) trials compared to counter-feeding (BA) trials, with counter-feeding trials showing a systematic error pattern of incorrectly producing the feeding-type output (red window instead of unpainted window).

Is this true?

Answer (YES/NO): NO